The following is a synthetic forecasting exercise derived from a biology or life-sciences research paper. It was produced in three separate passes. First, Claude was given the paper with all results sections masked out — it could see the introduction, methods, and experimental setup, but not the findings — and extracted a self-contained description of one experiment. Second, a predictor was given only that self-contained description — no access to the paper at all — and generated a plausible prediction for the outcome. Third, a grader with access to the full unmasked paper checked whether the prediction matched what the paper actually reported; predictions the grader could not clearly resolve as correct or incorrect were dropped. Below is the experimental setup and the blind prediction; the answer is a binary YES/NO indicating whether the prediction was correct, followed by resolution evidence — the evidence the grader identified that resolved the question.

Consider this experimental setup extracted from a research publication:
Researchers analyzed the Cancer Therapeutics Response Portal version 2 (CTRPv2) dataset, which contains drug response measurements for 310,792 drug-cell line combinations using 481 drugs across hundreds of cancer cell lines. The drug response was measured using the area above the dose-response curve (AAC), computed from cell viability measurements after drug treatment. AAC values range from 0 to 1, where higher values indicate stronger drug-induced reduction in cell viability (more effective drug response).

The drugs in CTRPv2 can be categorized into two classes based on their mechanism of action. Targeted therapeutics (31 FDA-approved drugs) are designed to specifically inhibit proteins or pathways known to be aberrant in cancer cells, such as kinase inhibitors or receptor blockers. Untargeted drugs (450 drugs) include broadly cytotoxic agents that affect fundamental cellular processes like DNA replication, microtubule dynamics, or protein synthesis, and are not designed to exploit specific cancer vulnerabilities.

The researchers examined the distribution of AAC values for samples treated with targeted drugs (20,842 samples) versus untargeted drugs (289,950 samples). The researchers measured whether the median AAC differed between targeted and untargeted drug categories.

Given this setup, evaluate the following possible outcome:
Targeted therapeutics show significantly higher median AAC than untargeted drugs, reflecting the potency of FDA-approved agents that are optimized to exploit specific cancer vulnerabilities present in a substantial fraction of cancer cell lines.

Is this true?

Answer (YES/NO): NO